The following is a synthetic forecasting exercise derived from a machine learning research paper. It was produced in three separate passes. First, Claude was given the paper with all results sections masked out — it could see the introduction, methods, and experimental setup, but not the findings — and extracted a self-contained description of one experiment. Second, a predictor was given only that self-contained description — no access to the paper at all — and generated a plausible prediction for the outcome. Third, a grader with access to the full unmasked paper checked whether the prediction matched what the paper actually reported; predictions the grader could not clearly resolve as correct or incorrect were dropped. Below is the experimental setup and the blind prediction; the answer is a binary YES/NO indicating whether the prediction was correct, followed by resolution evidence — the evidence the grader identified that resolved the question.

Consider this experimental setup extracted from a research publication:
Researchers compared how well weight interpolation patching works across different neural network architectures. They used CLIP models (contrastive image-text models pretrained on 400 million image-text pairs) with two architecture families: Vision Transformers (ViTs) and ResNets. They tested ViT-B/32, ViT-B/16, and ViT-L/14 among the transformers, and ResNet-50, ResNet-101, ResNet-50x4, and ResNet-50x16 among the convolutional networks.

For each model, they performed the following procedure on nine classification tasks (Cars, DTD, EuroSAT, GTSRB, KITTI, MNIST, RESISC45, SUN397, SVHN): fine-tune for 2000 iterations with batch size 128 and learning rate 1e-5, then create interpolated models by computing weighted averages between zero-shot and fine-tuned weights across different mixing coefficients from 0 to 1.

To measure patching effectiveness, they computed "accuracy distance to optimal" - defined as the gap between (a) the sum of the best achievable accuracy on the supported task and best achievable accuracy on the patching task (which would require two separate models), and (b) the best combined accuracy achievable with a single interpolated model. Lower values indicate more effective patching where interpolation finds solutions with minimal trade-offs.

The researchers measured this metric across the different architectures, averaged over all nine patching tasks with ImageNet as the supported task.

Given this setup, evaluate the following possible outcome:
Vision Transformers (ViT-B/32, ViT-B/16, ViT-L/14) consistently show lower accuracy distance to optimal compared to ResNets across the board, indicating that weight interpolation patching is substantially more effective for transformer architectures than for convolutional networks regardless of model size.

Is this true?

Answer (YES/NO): YES